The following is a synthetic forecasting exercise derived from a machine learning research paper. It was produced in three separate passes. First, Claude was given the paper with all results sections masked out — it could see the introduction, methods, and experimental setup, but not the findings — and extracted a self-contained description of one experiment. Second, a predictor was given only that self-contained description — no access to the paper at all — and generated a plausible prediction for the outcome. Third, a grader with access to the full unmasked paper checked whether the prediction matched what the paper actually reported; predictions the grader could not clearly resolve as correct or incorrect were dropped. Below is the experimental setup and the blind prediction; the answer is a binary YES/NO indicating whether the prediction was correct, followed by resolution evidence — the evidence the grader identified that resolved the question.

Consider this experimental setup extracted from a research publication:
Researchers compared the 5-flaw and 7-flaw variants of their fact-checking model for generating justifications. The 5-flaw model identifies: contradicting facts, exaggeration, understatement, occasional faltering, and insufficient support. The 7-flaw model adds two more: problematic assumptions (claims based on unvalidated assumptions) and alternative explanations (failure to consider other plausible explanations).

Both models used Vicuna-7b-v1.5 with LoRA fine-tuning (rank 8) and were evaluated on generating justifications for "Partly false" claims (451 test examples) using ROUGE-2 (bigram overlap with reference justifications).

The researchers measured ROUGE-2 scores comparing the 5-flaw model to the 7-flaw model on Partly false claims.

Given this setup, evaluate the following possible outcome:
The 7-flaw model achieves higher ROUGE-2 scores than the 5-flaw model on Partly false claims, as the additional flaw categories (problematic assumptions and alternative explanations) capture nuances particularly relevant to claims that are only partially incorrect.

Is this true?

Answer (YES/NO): NO